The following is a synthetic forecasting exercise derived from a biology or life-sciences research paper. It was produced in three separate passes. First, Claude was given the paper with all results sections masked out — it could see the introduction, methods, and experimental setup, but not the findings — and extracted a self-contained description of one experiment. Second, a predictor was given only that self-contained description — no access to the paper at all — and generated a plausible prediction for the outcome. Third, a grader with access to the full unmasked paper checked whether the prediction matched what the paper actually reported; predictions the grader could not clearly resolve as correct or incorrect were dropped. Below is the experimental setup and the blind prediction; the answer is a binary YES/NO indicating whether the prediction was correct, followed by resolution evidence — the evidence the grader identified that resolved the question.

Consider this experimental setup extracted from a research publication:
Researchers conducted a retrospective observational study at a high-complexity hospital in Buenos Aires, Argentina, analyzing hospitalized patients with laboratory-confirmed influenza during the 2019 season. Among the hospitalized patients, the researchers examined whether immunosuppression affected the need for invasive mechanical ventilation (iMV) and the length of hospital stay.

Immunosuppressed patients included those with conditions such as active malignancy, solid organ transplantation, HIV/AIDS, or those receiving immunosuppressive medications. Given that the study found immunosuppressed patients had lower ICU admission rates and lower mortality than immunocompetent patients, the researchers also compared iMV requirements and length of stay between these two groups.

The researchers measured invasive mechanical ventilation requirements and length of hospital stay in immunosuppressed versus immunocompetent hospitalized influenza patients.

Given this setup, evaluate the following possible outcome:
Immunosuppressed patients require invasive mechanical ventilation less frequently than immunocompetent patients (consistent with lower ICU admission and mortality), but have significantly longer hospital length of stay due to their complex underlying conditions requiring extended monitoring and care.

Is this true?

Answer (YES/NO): NO